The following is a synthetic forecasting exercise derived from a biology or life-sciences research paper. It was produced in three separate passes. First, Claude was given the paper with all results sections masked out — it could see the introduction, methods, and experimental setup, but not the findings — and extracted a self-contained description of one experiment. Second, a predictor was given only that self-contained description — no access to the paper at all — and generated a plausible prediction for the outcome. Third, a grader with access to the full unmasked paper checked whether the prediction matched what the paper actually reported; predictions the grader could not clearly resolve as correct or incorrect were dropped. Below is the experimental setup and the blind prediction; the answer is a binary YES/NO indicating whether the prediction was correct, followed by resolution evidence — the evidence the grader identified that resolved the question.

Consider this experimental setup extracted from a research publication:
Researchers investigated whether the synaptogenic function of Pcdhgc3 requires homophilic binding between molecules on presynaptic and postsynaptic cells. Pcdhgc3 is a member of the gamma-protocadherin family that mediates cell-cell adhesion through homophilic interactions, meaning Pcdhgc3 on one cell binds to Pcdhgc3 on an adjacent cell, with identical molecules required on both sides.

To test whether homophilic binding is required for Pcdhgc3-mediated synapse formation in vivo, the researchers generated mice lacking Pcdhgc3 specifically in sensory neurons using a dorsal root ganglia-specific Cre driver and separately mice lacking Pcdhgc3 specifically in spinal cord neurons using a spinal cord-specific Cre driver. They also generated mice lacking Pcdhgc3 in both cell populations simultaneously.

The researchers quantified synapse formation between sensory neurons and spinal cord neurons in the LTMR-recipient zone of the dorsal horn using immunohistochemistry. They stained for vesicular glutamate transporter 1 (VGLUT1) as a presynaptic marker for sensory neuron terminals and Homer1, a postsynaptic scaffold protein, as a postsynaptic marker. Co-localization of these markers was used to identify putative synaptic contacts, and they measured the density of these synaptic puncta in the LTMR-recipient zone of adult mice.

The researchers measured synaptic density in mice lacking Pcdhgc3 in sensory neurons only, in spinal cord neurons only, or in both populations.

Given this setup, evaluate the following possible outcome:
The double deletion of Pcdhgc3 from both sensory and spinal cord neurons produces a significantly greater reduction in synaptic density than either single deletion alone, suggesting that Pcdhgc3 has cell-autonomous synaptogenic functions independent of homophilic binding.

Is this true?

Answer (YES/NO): NO